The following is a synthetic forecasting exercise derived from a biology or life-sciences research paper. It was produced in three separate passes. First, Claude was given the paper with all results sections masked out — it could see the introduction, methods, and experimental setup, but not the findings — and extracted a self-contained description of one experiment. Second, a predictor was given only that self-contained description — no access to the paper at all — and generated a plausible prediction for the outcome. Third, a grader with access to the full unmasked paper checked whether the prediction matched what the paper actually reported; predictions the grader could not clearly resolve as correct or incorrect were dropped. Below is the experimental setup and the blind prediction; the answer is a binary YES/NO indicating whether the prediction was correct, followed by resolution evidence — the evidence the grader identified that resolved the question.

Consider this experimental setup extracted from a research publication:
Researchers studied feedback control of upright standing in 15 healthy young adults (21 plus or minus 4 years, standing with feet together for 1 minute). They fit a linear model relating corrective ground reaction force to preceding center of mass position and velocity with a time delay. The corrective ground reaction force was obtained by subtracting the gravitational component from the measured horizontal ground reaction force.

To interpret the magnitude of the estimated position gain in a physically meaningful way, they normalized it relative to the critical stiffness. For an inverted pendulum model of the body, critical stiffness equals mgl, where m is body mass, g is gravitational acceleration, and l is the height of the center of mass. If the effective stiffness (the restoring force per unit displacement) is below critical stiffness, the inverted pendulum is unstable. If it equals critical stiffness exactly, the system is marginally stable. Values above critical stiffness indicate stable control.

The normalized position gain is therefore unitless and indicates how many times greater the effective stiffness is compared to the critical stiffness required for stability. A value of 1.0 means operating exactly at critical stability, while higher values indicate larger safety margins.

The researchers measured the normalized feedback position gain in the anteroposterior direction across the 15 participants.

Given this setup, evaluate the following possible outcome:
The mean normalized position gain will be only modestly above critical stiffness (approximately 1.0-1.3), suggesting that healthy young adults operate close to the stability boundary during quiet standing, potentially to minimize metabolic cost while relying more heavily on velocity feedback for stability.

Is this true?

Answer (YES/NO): YES